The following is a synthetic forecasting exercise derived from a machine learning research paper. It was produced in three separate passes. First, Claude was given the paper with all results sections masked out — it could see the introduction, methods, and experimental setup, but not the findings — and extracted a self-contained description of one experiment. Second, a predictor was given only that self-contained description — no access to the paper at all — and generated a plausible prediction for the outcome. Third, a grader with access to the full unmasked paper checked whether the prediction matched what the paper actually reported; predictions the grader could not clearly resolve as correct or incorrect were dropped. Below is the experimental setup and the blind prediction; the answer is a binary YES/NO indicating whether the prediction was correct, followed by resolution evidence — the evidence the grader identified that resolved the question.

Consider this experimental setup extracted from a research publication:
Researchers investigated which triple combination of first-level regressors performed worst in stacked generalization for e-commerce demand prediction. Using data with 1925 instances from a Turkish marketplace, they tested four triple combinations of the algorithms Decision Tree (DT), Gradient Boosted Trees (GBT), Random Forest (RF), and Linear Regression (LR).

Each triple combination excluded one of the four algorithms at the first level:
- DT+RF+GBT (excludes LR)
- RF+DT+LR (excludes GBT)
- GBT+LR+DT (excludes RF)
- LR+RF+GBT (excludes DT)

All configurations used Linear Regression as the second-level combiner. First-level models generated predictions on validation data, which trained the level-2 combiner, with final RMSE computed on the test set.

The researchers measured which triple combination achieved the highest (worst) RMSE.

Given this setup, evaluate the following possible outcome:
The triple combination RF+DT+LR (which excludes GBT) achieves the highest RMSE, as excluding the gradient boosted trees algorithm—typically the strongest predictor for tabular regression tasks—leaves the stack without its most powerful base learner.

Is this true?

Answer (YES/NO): NO